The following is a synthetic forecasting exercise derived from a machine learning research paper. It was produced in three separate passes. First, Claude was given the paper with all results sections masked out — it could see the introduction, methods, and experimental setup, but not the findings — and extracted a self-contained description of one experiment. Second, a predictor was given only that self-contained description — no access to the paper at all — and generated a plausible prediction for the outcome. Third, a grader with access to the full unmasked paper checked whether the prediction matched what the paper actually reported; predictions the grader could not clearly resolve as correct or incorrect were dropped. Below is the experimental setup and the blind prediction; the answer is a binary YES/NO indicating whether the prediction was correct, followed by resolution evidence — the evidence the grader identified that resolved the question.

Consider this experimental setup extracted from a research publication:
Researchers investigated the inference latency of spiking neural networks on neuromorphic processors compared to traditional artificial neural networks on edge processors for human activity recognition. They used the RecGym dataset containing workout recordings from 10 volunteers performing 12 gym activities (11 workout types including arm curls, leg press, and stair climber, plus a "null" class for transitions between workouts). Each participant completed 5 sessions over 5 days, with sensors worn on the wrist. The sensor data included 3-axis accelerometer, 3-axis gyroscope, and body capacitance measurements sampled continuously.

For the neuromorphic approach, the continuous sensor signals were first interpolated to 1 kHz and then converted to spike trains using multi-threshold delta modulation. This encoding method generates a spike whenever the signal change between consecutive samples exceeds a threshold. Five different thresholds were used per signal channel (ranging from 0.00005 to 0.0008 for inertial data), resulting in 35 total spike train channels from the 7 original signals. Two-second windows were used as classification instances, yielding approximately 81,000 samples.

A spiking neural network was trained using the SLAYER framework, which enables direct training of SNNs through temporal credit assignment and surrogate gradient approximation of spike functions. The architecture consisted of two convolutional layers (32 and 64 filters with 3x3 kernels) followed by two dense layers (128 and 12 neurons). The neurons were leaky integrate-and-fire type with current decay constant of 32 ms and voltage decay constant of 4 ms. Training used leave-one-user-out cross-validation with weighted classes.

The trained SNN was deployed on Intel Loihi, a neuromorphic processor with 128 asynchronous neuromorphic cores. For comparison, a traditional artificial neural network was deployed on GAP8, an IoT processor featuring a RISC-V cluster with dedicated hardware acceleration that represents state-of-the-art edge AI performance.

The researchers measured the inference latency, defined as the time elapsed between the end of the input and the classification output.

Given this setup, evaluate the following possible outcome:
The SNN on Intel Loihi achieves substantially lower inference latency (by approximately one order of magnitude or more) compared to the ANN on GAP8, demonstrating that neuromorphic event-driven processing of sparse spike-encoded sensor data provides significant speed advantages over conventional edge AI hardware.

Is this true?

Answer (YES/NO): NO